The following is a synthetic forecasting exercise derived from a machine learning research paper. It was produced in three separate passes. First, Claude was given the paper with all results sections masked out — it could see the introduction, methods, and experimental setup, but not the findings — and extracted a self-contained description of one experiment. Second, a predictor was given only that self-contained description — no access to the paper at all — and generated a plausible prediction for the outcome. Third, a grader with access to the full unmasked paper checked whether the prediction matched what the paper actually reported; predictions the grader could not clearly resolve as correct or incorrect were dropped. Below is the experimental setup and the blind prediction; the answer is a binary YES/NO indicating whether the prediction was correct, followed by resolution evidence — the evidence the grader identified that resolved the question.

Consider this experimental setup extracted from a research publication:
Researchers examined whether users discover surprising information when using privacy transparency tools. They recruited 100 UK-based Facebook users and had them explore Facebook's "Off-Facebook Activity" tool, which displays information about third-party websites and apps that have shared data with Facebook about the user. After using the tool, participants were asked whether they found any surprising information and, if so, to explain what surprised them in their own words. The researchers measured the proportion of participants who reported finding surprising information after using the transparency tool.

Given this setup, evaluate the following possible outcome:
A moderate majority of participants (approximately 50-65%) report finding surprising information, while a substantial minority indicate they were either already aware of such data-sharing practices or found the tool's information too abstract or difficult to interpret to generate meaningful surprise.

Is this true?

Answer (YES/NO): NO